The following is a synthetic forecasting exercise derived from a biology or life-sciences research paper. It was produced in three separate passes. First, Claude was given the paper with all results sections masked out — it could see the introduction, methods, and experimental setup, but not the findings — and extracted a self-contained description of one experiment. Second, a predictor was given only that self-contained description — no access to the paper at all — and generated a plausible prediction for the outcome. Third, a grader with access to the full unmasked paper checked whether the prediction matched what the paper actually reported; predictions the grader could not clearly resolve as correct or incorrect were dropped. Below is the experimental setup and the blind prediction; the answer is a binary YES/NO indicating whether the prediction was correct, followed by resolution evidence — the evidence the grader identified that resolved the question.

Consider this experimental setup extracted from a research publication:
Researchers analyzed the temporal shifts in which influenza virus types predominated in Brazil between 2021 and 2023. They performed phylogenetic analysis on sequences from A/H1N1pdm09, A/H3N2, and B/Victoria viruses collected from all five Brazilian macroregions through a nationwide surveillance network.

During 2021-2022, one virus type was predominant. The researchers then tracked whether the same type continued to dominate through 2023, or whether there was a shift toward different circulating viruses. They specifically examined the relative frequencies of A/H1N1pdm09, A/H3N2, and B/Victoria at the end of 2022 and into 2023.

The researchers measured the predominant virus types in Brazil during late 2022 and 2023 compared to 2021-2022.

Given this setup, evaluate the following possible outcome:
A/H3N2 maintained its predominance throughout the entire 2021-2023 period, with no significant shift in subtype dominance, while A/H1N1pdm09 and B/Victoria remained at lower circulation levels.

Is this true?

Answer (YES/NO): NO